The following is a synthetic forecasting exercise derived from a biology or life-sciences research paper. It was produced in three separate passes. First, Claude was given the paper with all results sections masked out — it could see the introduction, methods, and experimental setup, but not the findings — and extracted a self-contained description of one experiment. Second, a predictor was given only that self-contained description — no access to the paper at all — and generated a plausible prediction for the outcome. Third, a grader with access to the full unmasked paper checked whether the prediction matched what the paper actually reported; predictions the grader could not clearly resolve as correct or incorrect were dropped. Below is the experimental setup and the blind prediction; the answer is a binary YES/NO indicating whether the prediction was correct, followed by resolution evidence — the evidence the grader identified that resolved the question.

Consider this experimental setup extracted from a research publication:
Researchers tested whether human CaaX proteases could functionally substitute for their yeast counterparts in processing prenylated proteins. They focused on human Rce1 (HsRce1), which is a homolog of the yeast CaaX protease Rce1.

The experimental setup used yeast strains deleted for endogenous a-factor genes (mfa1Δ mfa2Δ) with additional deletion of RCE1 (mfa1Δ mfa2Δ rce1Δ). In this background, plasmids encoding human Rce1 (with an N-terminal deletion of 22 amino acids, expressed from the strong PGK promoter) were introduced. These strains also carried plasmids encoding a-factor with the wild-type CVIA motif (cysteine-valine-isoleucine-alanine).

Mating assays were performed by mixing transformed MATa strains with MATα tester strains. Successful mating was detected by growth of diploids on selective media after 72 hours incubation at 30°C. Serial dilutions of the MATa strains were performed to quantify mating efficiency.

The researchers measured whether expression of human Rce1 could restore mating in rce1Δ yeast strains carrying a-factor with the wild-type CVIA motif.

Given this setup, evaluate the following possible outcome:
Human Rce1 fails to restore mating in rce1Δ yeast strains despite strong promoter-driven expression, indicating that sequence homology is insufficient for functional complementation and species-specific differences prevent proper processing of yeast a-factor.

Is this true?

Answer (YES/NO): NO